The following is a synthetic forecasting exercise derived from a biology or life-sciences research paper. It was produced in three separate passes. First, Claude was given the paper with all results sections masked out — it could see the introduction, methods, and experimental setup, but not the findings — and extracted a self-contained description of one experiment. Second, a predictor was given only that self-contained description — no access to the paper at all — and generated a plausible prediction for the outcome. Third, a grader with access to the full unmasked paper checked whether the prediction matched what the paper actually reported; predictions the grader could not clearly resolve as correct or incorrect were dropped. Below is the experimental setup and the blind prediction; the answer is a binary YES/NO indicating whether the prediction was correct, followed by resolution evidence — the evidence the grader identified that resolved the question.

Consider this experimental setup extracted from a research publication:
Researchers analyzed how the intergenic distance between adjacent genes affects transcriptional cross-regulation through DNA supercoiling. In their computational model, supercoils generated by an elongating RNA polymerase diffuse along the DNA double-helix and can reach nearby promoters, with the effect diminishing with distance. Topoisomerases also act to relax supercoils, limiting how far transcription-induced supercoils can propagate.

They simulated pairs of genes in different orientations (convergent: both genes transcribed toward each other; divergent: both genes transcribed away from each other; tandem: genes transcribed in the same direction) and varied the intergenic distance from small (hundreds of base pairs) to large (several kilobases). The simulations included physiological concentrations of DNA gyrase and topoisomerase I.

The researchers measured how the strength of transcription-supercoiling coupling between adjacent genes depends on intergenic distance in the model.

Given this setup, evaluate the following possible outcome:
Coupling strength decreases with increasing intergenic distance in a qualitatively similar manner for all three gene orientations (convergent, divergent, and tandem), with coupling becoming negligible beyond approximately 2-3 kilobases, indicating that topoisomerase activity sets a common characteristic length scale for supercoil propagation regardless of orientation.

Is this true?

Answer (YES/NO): NO